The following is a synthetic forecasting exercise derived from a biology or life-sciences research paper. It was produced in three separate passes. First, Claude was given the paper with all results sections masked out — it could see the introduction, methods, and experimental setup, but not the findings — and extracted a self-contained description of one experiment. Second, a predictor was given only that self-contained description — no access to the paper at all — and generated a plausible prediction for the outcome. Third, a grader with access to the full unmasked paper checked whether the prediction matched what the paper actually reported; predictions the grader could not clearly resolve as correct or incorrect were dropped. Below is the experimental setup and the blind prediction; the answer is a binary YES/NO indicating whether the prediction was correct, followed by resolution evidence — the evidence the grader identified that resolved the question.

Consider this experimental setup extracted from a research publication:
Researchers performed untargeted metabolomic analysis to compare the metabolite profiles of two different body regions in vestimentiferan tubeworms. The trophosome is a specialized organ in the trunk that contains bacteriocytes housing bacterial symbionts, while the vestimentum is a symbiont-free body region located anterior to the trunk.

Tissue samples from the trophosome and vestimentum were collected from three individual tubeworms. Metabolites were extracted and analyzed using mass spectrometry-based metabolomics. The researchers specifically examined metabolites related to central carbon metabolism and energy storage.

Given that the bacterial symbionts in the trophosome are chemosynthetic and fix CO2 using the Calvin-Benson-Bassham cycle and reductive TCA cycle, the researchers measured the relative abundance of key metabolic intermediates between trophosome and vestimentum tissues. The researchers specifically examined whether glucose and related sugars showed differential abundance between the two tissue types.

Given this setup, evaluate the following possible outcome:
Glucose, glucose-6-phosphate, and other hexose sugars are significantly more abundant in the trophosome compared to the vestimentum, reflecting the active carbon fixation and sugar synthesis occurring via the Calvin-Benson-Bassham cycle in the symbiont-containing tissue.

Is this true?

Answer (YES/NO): NO